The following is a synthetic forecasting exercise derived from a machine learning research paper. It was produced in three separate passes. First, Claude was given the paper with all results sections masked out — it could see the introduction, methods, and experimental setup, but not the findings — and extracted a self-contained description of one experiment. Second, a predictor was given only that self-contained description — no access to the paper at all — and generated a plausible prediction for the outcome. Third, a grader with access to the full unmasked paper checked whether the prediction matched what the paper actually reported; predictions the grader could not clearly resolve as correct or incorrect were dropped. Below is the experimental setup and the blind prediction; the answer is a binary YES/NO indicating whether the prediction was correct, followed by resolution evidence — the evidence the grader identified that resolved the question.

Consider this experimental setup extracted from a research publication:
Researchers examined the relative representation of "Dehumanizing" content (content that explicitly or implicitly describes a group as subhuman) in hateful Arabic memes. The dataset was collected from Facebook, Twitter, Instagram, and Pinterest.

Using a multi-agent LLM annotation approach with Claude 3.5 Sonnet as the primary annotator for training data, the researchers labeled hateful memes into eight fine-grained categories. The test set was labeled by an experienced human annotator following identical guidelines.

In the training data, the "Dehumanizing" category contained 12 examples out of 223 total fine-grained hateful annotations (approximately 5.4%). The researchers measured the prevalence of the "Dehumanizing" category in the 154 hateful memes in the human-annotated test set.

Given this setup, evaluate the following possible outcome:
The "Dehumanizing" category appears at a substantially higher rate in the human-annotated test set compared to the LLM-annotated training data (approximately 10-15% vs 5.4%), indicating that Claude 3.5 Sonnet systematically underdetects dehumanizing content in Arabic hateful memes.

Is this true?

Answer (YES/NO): NO